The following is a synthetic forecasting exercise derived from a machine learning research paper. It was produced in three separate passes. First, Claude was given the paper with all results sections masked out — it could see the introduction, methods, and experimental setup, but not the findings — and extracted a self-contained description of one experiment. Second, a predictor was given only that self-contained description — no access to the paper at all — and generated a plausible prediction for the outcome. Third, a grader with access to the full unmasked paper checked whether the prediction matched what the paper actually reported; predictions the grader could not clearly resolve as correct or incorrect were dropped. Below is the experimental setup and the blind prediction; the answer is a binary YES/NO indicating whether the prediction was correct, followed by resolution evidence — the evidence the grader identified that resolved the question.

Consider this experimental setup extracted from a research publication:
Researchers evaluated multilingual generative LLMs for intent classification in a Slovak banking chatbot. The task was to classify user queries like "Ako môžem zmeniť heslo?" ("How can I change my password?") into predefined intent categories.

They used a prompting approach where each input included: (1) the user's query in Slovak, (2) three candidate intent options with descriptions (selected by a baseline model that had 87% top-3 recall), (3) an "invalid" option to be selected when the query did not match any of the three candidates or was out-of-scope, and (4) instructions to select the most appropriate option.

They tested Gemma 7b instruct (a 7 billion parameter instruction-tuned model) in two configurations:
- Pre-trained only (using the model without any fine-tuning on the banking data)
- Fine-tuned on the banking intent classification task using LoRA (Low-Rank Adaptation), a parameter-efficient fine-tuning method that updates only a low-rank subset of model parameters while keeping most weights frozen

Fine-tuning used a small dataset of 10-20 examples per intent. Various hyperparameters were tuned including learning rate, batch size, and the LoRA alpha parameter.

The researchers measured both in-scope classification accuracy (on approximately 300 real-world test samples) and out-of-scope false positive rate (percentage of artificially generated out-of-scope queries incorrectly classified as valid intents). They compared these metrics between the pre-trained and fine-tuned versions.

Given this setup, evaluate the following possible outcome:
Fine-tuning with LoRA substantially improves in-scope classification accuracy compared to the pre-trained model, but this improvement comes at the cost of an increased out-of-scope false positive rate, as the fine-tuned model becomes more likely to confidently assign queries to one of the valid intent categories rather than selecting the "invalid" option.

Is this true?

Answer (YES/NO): NO